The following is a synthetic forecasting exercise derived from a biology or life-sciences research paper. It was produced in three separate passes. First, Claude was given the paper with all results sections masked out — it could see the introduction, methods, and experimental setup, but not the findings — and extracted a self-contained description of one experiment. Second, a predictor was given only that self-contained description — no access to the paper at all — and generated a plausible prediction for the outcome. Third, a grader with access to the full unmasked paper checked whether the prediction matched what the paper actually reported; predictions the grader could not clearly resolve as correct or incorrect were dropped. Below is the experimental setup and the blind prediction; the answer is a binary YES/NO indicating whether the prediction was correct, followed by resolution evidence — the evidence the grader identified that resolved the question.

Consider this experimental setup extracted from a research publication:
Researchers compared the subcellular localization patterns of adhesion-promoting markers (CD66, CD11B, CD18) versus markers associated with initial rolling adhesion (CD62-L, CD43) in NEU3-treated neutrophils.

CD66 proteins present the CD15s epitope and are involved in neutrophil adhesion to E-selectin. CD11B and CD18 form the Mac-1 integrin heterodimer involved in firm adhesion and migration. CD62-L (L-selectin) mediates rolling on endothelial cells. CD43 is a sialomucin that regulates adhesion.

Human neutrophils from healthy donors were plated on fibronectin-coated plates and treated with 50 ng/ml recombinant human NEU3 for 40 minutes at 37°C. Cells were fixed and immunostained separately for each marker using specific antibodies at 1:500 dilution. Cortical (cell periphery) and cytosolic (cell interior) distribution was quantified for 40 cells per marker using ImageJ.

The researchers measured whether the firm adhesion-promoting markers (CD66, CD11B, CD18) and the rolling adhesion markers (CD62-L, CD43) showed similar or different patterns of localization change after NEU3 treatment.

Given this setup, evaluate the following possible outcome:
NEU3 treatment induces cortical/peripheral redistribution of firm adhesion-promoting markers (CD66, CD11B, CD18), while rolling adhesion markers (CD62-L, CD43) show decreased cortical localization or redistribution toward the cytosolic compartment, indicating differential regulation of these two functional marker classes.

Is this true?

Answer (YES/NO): YES